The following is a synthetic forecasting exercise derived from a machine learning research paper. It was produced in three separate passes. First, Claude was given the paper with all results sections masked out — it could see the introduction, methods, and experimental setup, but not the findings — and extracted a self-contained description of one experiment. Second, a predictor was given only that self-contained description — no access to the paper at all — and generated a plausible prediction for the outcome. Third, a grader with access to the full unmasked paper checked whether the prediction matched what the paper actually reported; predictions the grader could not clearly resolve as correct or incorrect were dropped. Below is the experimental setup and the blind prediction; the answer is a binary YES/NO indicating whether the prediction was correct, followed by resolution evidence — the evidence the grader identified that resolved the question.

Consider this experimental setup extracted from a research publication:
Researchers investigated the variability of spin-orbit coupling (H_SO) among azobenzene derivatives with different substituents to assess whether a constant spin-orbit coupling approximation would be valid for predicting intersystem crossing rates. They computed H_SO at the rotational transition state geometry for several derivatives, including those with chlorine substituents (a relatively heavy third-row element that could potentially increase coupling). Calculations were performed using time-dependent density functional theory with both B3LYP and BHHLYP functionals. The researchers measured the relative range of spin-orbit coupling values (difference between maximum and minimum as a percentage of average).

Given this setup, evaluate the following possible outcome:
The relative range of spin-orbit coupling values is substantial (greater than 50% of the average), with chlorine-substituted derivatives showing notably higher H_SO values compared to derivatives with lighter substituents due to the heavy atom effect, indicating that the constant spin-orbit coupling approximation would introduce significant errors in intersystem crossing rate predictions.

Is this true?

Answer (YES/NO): NO